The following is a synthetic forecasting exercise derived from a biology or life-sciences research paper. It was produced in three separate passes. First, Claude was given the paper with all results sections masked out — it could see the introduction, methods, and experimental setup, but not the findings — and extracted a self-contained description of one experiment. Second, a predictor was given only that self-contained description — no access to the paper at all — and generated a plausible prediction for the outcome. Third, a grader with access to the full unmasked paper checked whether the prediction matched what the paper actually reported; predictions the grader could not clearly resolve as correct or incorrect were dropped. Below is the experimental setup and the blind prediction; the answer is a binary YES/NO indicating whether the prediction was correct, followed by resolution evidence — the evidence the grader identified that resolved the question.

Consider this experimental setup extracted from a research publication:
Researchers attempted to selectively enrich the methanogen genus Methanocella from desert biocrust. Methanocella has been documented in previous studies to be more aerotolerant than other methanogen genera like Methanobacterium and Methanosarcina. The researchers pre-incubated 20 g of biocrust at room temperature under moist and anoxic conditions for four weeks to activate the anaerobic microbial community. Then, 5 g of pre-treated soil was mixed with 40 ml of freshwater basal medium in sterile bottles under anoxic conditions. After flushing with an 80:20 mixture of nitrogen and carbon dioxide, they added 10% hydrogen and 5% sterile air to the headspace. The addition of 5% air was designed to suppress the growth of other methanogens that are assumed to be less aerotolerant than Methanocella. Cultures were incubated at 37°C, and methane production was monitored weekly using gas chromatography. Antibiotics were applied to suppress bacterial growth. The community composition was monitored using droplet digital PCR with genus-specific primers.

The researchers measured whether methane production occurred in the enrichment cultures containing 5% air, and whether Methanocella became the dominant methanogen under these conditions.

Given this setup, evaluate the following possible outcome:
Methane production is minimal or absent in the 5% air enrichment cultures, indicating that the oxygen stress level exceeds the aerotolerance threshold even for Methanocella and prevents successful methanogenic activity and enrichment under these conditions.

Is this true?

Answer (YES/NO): NO